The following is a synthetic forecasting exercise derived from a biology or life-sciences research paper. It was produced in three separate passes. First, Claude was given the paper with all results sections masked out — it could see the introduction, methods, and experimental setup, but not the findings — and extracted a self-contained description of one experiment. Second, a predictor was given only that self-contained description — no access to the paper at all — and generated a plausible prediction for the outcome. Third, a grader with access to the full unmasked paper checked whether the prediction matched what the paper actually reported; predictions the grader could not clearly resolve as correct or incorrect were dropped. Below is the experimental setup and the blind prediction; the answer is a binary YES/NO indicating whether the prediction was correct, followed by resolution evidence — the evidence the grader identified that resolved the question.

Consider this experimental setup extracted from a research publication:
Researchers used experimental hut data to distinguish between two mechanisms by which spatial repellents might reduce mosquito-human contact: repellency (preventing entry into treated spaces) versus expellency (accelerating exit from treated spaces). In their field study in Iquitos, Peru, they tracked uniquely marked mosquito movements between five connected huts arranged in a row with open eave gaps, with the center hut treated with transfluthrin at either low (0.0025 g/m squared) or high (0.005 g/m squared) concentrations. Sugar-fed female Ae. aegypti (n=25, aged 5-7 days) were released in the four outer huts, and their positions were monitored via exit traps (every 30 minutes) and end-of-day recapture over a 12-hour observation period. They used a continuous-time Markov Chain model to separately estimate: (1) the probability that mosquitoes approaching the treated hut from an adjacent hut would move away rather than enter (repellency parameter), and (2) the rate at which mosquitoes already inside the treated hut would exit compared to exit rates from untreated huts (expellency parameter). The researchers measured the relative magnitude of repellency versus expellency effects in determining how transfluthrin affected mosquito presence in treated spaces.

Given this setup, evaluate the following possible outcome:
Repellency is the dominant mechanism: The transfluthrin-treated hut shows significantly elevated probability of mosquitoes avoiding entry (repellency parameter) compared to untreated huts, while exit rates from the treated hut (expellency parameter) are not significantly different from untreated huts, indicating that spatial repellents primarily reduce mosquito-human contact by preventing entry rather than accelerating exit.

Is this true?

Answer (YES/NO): NO